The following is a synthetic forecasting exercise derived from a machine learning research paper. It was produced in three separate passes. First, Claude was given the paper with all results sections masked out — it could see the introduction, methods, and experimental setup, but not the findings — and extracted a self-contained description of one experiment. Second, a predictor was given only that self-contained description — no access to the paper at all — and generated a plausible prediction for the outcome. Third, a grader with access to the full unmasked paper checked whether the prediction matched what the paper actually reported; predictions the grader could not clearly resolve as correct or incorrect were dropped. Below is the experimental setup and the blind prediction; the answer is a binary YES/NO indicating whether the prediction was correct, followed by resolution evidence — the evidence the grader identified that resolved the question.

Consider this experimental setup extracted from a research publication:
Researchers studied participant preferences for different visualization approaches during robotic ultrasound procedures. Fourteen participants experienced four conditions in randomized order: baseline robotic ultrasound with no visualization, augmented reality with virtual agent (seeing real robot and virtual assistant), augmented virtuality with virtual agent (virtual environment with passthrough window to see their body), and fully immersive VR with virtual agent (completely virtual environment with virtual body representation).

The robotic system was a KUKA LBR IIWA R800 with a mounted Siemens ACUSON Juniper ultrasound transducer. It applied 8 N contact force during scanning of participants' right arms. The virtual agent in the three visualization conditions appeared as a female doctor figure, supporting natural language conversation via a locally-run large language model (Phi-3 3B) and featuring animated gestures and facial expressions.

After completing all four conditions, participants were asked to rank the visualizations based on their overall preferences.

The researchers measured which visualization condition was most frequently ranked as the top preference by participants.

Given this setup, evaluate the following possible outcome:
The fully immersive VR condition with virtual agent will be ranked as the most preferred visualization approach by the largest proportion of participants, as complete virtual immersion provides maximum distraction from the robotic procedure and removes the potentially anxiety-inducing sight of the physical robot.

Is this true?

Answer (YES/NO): NO